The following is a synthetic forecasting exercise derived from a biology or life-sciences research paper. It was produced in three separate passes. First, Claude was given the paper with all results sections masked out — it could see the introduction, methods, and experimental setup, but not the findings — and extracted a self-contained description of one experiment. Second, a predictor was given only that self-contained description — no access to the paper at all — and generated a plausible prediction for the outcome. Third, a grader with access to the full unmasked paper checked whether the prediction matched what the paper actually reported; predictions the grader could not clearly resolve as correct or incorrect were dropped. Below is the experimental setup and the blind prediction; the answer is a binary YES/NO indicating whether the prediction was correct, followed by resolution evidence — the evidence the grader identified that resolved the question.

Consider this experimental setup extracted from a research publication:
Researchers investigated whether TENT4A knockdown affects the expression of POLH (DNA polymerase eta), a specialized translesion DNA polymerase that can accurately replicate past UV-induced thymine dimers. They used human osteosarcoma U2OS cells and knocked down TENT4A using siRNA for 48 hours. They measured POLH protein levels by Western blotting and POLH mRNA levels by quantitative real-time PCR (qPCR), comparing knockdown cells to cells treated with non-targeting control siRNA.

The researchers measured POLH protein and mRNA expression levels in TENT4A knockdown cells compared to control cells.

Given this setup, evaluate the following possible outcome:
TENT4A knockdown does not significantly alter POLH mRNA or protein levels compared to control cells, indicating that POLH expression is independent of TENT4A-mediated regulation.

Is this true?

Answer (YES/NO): NO